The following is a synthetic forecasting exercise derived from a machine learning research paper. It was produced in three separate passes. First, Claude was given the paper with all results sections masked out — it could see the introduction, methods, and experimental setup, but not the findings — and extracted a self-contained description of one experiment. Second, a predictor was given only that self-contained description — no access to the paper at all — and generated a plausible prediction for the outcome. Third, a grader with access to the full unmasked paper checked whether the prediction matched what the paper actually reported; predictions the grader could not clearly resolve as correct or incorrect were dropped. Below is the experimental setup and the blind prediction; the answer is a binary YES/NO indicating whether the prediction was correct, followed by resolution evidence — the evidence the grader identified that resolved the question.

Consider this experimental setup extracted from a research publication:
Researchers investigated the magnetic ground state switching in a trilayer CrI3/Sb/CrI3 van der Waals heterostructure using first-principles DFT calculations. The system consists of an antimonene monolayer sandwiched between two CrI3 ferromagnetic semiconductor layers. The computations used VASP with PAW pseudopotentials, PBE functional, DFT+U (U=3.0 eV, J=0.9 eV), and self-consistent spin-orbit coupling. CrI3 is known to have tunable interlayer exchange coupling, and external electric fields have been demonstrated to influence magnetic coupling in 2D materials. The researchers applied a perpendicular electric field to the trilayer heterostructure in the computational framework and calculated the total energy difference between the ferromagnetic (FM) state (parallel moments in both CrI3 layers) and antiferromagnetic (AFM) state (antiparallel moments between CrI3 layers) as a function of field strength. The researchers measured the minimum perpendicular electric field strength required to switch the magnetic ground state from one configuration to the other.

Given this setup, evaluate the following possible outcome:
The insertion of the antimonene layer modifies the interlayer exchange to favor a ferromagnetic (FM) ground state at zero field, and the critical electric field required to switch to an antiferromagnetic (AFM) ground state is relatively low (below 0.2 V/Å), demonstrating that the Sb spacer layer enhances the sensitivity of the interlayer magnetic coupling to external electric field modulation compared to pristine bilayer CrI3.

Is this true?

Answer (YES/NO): NO